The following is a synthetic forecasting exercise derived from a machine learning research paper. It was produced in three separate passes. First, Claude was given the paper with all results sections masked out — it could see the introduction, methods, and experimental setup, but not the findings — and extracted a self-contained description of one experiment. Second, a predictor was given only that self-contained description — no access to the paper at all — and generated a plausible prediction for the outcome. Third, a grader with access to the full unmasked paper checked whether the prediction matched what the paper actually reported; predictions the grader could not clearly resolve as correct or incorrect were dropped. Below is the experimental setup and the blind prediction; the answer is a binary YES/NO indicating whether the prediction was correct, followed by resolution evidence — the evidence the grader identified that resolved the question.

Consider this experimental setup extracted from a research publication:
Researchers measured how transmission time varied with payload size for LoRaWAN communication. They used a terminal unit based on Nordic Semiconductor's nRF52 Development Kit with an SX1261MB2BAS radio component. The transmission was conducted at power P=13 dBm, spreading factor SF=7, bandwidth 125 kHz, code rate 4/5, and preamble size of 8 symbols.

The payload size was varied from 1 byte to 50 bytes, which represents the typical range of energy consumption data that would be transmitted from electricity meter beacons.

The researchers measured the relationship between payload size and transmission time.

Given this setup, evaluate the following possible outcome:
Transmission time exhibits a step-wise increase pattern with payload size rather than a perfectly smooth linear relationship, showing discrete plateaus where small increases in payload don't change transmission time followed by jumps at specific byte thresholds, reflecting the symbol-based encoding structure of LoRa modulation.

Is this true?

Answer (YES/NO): YES